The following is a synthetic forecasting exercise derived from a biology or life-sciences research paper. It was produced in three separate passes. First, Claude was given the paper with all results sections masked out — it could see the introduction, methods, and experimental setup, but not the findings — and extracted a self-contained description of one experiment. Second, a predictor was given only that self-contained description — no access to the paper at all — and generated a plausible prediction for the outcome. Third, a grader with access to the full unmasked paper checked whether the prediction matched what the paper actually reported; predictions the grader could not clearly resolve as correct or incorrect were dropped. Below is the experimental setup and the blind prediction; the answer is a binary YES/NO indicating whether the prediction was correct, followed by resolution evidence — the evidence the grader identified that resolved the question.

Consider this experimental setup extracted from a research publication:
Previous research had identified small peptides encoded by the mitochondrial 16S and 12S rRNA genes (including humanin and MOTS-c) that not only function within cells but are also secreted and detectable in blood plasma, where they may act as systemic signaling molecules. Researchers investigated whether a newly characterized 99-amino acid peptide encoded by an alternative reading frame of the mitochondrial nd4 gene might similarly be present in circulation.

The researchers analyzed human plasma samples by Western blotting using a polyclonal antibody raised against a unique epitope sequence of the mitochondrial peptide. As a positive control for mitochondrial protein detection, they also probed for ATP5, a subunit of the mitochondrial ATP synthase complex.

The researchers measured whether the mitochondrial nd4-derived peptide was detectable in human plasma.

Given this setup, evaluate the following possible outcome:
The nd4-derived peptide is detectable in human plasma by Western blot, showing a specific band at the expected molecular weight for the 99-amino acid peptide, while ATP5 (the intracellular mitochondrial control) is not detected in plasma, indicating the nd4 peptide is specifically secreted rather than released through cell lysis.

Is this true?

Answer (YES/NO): NO